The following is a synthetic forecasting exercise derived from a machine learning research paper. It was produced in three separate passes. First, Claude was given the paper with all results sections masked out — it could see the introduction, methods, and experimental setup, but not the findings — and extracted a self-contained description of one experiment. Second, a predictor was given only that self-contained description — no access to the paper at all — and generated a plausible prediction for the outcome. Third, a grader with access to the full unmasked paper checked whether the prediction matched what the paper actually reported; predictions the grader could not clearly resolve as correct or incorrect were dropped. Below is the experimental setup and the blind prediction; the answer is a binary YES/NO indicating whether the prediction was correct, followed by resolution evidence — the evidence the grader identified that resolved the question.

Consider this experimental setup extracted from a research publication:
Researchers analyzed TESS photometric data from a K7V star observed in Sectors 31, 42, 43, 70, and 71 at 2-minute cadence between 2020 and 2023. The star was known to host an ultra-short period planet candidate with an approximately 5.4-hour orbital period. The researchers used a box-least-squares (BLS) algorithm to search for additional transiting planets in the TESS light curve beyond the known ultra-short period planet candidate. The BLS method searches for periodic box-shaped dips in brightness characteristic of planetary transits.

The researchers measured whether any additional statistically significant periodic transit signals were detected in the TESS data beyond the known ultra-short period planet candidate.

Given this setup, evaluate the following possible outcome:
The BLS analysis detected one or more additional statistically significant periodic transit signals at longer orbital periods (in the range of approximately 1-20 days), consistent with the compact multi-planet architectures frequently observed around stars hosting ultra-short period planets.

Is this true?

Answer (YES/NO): NO